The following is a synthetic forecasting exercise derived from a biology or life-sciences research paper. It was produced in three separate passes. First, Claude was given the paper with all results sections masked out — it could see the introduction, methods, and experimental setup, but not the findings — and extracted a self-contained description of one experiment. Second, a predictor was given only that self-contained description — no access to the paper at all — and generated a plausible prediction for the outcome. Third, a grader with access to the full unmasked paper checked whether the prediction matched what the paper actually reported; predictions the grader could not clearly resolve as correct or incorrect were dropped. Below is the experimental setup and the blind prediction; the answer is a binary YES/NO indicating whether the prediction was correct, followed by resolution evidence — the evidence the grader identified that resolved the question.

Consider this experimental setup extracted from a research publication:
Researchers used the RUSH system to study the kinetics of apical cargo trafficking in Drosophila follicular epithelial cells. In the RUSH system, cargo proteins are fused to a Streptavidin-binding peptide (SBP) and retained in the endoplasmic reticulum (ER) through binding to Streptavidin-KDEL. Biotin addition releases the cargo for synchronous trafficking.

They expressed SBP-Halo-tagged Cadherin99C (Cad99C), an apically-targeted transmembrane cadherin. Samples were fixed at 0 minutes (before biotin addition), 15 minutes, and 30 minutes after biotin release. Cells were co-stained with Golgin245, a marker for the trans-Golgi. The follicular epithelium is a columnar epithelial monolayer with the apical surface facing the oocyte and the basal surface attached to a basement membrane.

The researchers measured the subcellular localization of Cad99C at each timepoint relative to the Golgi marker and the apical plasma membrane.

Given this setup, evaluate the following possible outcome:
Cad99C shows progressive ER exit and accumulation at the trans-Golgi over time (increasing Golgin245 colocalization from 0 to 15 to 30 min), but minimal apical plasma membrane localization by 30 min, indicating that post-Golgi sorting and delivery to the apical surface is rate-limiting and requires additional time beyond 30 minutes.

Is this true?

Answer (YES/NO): NO